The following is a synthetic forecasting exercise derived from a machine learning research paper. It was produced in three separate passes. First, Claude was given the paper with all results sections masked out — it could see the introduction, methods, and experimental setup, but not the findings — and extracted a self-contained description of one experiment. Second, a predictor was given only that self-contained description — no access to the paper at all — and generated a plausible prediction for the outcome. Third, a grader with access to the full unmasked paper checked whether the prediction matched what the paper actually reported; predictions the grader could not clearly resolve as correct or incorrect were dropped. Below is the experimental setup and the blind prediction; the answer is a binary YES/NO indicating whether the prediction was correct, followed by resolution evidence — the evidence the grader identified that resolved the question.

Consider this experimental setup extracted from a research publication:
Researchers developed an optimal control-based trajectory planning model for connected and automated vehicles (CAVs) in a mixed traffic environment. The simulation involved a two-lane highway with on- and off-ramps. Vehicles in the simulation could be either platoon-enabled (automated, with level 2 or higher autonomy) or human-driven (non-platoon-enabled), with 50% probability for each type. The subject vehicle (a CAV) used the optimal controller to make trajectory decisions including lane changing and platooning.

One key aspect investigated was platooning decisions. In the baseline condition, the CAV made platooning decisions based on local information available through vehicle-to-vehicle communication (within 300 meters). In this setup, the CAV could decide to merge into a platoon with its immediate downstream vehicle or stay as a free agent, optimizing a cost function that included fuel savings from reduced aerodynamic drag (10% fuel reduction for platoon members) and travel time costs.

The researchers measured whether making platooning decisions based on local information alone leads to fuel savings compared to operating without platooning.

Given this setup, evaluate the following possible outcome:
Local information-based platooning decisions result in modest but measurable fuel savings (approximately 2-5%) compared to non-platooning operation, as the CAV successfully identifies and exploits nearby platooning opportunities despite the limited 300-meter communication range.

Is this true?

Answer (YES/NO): NO